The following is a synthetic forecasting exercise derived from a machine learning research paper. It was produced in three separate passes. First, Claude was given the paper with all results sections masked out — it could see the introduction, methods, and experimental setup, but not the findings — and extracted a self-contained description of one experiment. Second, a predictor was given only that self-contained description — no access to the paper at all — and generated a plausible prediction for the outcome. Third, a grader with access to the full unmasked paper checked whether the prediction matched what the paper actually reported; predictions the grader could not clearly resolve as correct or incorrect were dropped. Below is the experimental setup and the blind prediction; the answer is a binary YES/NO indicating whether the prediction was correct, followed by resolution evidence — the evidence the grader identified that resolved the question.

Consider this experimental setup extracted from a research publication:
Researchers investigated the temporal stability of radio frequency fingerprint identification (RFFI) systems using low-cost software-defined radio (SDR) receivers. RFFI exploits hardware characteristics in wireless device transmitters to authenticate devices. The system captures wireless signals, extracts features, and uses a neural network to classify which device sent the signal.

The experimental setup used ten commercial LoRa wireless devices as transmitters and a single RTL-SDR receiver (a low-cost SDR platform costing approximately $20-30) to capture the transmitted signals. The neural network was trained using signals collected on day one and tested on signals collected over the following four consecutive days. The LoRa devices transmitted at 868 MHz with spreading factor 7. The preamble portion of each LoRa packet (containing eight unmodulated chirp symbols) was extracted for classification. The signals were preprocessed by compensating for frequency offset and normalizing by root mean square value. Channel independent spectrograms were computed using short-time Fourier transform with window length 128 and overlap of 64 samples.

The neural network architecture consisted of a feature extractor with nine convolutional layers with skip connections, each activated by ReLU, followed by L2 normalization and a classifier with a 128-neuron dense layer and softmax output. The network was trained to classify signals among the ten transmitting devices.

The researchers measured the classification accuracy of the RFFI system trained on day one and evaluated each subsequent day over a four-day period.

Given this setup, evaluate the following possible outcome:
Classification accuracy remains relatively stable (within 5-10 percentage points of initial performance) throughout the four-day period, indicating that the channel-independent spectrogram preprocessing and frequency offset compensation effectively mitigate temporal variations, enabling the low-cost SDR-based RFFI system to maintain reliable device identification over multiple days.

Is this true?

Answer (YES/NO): NO